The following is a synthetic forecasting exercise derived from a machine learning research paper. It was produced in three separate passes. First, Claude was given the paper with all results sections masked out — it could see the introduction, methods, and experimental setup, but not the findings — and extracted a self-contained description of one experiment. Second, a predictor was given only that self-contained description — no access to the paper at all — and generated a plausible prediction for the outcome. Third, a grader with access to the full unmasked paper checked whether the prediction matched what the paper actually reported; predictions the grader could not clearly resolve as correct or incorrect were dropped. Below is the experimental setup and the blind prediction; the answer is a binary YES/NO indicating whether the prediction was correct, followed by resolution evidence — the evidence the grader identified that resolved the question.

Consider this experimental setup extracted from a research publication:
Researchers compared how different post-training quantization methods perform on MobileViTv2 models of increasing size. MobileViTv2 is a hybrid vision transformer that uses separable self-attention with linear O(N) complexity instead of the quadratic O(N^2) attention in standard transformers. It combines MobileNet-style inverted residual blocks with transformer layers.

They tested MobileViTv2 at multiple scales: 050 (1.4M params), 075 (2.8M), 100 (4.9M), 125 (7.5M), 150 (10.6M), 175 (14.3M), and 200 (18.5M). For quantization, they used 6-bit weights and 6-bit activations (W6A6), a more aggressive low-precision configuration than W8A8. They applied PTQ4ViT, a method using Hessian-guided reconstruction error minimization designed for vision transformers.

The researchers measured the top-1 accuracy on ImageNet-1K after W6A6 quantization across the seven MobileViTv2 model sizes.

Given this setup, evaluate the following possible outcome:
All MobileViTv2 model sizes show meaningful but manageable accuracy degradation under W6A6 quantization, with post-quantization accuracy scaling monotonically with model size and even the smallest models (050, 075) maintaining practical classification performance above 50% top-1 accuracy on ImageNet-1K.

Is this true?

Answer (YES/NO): NO